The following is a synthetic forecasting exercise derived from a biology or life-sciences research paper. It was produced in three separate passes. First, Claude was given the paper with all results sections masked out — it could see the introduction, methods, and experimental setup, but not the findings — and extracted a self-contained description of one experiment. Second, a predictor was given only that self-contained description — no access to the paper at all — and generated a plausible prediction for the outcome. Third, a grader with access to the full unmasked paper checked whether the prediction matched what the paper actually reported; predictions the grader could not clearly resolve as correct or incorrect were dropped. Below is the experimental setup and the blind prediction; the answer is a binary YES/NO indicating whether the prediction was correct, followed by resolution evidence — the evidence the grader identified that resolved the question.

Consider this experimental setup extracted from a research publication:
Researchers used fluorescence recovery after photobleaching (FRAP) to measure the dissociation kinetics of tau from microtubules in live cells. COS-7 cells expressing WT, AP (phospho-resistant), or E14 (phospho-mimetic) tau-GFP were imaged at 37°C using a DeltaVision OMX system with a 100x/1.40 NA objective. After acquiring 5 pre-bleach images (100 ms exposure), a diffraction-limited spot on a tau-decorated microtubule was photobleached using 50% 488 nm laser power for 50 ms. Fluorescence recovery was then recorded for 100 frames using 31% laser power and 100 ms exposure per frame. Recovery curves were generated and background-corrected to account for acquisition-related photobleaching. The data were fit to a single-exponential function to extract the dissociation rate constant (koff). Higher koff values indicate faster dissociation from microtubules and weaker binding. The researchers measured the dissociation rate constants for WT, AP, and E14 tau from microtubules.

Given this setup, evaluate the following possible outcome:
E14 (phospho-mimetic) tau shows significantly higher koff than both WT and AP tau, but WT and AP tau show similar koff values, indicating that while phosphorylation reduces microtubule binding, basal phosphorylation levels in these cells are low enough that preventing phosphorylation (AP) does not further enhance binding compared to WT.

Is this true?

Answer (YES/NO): NO